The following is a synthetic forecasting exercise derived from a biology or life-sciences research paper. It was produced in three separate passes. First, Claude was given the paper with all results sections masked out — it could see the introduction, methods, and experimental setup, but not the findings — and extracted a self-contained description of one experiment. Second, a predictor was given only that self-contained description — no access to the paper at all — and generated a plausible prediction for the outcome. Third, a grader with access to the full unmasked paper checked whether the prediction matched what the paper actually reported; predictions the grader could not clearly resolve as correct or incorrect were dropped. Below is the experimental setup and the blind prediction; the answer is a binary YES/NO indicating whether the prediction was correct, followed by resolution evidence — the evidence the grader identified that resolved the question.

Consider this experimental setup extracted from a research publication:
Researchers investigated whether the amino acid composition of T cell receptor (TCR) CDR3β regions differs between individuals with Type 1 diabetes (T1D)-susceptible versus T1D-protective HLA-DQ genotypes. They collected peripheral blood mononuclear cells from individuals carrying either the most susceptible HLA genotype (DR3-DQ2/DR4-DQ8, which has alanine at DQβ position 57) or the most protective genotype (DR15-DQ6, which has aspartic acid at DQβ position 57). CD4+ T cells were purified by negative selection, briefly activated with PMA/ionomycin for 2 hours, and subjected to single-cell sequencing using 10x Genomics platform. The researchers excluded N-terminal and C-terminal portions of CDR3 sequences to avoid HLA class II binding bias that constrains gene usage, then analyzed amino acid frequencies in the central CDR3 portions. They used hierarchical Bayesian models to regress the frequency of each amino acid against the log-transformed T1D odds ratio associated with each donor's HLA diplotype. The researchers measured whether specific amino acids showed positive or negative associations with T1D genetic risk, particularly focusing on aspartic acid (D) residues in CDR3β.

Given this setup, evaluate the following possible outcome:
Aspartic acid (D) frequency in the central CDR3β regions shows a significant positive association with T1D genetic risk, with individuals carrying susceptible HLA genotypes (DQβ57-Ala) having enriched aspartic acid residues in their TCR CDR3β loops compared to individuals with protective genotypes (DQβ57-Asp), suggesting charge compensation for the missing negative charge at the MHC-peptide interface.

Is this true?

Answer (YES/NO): YES